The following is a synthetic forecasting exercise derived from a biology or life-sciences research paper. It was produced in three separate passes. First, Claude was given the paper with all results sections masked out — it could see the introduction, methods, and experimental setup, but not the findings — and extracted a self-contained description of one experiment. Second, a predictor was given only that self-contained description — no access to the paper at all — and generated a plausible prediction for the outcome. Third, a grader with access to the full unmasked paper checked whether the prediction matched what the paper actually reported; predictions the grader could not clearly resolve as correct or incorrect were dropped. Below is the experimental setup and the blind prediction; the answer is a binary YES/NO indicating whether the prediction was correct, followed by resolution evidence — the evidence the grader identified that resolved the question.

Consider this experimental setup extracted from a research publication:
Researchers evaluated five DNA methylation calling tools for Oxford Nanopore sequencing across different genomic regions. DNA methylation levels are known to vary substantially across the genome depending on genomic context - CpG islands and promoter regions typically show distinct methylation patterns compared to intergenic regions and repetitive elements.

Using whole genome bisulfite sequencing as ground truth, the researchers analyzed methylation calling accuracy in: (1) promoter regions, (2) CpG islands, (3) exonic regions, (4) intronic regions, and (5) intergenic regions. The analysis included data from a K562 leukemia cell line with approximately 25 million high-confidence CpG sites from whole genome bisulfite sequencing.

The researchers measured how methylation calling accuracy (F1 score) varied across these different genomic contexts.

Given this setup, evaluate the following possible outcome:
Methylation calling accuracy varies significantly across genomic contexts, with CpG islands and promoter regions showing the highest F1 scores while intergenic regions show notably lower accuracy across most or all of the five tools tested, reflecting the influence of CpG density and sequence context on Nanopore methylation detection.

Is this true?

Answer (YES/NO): NO